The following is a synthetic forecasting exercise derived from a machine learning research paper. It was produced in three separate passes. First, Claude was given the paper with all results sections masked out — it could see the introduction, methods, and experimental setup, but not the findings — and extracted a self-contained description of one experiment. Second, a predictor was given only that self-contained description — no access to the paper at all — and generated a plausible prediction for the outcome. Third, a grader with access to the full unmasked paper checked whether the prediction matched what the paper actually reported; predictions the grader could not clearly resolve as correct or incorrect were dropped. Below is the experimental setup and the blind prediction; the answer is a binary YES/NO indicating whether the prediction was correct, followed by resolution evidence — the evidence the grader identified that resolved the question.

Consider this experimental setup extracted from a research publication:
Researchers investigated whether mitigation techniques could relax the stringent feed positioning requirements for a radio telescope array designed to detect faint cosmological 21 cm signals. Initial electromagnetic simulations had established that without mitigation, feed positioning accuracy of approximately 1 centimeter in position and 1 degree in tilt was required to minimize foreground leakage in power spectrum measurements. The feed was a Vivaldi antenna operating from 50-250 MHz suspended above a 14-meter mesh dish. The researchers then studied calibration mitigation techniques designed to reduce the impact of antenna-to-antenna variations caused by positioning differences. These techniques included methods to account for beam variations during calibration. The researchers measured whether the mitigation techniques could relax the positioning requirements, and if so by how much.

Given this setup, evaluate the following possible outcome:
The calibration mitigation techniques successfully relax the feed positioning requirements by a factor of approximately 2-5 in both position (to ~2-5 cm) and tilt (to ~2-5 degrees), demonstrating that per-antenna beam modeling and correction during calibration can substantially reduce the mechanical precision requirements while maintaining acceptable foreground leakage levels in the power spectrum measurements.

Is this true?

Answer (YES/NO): YES